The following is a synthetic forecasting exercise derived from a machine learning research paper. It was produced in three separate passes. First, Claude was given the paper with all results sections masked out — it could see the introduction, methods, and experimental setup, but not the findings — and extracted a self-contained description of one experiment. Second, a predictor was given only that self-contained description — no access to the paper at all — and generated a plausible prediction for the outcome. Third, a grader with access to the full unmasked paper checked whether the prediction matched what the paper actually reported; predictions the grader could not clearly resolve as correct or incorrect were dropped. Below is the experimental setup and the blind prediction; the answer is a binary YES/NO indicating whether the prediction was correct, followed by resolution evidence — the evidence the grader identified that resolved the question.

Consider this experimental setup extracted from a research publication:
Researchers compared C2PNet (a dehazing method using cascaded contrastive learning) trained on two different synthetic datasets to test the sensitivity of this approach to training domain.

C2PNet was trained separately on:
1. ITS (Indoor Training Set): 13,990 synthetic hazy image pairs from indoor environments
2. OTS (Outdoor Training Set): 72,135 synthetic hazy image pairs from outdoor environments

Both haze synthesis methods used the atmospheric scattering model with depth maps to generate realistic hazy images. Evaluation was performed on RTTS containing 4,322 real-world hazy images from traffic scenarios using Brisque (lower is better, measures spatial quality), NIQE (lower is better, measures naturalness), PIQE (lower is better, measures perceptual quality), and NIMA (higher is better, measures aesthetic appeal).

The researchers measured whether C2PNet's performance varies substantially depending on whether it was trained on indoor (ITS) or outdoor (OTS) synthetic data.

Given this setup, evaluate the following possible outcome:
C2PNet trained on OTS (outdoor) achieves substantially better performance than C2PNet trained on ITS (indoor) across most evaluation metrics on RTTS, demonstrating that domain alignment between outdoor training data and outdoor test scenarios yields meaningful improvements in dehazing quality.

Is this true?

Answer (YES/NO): NO